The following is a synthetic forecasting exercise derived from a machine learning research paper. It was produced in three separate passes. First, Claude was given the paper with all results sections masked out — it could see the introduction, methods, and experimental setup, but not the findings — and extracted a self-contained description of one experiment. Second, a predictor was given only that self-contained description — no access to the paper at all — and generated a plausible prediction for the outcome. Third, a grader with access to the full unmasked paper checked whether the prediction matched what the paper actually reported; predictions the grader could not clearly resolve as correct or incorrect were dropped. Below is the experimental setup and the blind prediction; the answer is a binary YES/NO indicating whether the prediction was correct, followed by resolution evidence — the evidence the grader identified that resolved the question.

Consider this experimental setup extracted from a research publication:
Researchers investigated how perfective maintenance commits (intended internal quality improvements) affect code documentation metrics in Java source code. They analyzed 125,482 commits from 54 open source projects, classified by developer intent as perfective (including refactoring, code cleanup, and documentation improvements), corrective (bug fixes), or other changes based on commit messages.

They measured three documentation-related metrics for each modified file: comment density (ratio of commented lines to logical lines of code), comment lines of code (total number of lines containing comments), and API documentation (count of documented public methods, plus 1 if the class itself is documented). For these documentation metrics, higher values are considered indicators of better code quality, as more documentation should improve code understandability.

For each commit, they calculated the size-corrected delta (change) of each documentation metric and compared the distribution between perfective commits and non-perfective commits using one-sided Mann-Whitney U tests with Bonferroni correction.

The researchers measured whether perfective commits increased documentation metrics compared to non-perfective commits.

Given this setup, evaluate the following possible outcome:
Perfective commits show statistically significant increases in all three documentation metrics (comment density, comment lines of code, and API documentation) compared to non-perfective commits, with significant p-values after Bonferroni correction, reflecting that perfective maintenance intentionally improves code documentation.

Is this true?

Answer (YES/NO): NO